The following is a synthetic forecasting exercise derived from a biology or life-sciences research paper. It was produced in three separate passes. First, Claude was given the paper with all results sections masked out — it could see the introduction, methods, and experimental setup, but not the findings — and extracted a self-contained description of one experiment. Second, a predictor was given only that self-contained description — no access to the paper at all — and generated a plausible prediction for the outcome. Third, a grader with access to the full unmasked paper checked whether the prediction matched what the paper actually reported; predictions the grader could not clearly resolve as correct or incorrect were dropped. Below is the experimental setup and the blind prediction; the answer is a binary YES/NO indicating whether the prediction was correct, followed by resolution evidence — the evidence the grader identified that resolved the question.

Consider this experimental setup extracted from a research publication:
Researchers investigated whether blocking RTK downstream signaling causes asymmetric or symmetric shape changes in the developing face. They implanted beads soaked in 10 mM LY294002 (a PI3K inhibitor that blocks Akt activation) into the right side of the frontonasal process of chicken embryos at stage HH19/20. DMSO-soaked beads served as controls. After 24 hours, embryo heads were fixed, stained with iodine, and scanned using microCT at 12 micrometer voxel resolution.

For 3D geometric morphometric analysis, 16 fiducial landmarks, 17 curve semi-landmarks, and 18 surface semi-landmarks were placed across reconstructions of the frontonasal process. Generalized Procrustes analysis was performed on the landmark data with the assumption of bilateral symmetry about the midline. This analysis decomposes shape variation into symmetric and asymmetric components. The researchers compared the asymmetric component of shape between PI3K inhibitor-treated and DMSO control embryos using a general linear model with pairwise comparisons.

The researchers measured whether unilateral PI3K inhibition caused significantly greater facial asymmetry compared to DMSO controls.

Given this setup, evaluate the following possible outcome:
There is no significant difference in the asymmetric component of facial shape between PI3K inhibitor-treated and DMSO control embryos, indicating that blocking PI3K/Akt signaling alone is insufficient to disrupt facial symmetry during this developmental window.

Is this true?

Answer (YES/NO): NO